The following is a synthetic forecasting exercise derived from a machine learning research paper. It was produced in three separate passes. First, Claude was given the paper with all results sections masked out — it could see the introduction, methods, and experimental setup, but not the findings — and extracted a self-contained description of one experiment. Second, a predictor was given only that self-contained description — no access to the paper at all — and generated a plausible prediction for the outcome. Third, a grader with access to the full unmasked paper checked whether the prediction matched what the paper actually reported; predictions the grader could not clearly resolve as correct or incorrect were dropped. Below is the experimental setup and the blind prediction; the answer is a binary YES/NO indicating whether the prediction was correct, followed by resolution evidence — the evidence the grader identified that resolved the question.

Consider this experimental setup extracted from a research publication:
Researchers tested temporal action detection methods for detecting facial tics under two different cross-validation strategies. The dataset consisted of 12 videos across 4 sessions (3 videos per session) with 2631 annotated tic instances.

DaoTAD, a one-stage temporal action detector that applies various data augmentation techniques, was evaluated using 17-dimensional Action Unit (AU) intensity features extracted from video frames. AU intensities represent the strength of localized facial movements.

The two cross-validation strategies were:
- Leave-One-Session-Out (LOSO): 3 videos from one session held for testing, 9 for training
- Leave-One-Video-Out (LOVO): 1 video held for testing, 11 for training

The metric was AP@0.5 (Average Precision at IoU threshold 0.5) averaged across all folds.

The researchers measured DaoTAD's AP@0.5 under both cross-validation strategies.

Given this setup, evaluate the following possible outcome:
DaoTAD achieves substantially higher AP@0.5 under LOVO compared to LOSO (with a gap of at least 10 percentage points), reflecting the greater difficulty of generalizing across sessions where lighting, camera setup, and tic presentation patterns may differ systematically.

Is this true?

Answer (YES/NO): NO